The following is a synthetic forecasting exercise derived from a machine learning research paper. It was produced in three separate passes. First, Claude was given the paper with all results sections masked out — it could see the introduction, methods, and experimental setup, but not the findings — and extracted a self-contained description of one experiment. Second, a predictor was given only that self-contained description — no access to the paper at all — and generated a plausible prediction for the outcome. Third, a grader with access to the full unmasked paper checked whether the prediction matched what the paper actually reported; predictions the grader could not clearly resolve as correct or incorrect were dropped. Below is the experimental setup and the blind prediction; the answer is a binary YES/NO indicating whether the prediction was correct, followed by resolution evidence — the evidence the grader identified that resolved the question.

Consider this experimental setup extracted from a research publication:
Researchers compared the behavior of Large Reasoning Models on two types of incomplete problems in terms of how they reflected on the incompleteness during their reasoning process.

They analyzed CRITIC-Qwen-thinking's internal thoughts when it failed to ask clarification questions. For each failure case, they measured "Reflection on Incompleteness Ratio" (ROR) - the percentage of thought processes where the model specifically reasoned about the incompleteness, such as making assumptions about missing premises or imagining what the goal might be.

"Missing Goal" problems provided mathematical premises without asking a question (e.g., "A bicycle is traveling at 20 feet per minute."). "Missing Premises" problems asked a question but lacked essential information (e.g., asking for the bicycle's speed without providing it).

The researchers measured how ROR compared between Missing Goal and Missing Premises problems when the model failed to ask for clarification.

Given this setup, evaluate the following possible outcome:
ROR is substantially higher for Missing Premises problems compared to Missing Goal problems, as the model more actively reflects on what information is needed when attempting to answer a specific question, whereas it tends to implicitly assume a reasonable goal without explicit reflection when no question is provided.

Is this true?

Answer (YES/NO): NO